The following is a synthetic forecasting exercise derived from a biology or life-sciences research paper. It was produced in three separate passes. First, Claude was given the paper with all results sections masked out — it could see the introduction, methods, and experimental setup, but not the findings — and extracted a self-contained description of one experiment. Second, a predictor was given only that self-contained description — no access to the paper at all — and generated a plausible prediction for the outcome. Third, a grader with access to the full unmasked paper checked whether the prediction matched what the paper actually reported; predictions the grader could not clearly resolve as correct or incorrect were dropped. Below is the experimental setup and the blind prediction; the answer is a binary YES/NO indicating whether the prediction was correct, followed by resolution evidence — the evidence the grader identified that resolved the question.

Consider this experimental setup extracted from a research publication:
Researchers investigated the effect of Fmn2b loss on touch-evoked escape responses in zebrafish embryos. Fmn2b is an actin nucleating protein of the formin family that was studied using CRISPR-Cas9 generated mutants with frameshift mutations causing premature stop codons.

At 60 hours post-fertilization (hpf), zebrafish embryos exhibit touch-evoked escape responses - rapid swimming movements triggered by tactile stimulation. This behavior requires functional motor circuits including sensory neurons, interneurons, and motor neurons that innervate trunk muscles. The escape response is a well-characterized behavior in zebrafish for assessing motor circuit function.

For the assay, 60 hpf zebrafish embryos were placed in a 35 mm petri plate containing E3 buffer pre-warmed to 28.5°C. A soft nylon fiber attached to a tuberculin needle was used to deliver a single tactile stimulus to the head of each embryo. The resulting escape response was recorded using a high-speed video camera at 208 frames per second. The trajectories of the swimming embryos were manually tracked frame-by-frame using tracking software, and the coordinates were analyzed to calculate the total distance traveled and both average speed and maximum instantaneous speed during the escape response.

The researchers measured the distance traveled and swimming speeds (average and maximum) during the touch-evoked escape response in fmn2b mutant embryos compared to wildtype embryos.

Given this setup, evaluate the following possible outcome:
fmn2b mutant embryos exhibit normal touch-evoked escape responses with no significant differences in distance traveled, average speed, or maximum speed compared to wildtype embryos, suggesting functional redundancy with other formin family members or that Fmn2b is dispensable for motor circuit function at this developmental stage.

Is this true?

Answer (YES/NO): NO